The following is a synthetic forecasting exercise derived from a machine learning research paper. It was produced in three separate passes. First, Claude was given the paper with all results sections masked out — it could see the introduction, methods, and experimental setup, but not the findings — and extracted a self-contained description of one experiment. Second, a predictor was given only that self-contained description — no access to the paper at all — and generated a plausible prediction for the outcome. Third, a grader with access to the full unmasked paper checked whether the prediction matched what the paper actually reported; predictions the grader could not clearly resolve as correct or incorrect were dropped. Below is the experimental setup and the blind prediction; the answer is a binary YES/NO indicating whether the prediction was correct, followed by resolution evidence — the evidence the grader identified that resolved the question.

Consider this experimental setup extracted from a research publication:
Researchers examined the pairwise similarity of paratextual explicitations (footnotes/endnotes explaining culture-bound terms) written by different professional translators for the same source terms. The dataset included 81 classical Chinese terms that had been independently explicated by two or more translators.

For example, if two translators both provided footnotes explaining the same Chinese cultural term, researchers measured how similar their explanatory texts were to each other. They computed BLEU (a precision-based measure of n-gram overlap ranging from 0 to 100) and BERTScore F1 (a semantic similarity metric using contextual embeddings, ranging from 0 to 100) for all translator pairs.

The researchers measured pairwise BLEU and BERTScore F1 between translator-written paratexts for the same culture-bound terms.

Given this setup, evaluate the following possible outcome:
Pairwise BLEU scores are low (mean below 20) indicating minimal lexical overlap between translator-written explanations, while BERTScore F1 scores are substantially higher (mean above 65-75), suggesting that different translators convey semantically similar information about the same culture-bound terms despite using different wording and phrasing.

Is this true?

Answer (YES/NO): YES